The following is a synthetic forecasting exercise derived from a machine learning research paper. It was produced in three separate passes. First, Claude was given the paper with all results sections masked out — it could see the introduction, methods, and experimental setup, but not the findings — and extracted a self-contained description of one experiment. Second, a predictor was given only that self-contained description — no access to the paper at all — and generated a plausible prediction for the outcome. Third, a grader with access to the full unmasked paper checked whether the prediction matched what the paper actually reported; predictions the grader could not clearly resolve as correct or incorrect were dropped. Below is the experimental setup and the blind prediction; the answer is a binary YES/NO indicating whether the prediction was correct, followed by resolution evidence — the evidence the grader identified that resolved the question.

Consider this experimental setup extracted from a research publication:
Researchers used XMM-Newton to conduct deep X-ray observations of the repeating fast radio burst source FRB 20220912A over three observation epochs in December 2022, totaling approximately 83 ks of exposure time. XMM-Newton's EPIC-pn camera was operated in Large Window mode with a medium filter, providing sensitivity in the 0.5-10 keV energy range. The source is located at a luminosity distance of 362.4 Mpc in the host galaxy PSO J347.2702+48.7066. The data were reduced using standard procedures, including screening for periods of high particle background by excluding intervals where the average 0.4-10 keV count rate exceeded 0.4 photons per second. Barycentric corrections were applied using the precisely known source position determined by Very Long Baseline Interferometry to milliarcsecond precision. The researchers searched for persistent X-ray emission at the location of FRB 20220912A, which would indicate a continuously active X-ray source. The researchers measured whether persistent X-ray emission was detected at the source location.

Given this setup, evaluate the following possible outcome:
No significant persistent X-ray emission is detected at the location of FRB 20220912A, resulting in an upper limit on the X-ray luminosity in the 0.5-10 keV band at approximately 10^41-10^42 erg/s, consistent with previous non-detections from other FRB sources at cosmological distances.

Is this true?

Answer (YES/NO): YES